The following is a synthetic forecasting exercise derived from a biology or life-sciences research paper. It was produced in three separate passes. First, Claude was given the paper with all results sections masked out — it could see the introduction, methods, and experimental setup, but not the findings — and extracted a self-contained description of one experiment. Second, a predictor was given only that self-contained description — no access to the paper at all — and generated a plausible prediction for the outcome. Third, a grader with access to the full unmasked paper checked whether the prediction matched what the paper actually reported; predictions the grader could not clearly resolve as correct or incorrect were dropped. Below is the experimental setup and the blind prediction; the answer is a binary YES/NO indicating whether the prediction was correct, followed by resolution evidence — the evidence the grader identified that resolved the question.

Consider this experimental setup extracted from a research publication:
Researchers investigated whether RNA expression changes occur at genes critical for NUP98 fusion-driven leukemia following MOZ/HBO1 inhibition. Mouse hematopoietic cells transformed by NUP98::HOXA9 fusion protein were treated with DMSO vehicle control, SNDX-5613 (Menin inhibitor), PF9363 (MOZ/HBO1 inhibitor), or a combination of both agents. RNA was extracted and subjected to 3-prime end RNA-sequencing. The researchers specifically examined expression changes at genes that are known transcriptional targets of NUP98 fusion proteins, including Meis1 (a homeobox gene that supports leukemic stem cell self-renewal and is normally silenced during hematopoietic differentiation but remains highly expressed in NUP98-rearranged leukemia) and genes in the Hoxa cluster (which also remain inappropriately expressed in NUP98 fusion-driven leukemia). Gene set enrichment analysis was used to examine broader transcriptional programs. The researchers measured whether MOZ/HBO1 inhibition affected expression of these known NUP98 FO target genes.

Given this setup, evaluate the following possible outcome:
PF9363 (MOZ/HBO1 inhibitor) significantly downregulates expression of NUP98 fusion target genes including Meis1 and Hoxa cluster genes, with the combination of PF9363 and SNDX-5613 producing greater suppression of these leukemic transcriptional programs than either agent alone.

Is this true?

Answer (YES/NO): NO